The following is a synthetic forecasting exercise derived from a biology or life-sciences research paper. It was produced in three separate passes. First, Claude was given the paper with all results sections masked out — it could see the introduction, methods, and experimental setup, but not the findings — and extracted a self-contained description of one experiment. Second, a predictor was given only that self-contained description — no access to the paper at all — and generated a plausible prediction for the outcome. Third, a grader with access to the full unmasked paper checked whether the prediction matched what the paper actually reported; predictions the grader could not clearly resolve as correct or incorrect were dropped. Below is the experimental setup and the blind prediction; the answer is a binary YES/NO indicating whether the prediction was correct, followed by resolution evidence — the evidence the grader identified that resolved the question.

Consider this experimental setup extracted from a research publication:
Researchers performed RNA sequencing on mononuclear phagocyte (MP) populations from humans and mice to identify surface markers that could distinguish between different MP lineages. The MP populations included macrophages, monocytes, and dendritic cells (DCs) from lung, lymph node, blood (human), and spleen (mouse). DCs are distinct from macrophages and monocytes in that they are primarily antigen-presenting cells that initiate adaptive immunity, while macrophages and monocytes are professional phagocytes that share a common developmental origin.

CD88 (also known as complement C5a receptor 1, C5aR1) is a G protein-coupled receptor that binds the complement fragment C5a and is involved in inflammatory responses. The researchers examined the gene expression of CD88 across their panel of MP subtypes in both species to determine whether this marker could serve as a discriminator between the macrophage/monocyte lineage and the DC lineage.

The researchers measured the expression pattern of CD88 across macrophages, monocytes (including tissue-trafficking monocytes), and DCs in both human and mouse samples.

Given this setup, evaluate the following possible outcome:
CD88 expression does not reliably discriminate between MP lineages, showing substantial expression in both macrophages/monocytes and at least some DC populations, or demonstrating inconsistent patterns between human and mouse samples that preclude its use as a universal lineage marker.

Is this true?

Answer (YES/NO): NO